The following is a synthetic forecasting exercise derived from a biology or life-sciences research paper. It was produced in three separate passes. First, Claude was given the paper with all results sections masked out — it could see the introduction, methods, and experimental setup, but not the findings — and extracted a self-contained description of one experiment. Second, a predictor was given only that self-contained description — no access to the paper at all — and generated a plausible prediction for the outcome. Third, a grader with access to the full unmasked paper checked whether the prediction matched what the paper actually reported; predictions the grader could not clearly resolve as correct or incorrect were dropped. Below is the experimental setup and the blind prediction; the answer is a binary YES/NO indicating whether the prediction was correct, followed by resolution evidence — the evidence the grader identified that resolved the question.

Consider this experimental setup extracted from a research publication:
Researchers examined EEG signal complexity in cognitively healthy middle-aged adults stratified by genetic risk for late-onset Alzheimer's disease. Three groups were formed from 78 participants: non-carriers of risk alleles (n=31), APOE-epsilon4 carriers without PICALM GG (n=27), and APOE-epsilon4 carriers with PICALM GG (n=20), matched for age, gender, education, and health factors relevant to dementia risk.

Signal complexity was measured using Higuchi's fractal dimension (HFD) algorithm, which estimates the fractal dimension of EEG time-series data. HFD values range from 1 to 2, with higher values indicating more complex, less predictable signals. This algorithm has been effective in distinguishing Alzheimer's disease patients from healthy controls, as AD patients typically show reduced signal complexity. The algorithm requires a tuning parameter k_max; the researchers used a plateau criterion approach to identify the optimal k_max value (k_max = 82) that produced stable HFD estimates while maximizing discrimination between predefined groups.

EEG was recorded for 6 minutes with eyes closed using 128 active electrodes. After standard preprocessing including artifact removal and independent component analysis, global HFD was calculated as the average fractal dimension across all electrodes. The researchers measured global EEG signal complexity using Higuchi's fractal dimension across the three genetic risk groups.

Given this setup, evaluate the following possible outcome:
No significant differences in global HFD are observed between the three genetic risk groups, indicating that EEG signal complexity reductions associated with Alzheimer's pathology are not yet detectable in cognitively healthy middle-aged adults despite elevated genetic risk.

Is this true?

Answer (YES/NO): NO